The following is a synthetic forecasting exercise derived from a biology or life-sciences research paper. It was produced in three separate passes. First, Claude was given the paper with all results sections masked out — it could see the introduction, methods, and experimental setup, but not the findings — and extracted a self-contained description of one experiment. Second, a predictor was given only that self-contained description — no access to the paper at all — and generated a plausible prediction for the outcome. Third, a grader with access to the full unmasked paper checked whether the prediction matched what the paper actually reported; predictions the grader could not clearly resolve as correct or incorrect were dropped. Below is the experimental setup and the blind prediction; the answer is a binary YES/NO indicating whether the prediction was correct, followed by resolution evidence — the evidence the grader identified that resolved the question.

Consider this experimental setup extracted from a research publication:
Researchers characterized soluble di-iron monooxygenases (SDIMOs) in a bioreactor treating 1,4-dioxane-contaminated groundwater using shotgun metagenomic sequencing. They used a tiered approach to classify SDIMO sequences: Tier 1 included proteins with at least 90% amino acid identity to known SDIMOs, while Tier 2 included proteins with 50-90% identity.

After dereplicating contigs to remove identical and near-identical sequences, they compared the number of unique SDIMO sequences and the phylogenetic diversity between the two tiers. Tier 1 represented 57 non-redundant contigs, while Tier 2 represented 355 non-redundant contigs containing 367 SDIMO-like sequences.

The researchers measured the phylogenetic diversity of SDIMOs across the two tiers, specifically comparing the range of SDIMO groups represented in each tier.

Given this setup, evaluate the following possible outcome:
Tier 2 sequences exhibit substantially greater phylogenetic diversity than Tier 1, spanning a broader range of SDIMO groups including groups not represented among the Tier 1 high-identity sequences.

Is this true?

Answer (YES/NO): YES